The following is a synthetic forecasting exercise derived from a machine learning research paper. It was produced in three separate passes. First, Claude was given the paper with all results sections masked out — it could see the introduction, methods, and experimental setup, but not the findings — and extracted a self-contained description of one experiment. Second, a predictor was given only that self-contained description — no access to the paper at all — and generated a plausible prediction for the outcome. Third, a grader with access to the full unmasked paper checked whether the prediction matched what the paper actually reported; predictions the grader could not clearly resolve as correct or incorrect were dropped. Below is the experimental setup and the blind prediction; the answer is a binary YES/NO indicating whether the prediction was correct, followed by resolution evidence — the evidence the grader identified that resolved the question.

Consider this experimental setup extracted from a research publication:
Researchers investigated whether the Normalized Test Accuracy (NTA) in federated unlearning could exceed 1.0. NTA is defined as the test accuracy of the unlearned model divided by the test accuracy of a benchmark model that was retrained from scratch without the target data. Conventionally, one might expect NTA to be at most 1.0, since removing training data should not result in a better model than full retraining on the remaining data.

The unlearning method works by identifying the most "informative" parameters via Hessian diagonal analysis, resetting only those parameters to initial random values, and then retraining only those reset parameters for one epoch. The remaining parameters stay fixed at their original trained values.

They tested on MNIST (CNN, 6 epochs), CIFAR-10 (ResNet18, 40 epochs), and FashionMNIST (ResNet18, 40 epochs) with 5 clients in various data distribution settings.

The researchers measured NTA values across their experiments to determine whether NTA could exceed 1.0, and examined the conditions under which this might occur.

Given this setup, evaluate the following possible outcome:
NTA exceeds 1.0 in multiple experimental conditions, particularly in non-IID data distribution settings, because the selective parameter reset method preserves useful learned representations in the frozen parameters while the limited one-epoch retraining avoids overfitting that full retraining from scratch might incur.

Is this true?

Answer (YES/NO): NO